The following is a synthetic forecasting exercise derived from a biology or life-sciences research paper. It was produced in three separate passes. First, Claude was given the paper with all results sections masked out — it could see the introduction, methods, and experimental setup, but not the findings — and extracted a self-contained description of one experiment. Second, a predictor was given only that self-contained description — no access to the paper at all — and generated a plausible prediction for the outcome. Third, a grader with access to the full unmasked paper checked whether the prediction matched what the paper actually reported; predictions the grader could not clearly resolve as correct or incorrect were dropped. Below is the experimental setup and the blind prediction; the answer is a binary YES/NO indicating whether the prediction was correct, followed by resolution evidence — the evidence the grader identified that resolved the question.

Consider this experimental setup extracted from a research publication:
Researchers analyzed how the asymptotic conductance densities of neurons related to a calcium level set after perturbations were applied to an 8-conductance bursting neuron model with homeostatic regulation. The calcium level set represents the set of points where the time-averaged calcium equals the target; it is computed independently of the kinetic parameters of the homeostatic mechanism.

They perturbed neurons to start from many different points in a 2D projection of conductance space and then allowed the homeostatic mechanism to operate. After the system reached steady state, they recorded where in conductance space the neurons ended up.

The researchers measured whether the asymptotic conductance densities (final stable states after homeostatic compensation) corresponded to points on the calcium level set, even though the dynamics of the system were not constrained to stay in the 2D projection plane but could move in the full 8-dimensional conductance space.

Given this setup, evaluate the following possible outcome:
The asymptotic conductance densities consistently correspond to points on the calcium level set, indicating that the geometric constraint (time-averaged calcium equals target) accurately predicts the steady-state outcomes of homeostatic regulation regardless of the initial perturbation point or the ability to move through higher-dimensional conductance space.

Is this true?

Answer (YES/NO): YES